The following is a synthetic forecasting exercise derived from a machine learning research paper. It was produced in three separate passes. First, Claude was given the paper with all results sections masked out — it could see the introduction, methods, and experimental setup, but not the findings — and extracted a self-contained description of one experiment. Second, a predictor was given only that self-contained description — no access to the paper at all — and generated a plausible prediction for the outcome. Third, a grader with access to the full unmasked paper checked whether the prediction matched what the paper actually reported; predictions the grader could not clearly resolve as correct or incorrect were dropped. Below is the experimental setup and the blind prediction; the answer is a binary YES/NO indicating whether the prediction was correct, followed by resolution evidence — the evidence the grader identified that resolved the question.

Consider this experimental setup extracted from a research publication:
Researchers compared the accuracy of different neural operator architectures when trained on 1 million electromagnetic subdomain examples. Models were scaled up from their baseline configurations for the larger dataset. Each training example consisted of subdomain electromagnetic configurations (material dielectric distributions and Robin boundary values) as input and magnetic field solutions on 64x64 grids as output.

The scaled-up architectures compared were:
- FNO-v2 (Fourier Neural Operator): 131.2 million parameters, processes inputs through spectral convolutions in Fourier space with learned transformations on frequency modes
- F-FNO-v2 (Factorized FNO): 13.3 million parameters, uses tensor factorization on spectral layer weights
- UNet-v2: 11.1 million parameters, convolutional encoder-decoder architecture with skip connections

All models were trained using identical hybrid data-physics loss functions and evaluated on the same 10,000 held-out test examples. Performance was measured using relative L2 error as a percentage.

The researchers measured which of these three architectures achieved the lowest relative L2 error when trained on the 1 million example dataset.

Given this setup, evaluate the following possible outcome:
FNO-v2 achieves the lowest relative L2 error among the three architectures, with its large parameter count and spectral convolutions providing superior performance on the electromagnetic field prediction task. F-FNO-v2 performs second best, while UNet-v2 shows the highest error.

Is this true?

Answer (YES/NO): NO